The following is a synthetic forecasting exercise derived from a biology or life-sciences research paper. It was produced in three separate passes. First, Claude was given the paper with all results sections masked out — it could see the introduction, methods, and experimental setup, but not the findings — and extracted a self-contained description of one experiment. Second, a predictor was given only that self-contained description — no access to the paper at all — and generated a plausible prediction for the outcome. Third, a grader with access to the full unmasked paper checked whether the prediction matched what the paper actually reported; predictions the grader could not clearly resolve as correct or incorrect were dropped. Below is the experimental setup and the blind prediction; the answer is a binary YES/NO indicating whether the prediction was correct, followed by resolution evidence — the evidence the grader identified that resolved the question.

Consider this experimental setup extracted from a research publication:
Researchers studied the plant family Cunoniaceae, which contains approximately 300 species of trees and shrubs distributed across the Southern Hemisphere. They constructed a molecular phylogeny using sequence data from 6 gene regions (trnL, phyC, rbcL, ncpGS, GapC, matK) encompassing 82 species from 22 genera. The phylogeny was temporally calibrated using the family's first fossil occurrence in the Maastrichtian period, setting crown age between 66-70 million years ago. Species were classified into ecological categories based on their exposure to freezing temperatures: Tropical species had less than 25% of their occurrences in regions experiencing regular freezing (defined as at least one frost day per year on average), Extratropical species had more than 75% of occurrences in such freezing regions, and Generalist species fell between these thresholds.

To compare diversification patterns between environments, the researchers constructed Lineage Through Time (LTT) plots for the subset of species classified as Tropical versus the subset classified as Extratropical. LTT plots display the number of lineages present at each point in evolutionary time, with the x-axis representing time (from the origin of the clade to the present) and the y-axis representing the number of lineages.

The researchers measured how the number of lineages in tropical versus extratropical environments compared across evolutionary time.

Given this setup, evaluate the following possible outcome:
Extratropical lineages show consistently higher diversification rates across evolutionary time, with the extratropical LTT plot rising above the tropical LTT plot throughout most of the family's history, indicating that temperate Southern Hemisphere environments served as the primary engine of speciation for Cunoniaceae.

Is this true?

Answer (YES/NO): NO